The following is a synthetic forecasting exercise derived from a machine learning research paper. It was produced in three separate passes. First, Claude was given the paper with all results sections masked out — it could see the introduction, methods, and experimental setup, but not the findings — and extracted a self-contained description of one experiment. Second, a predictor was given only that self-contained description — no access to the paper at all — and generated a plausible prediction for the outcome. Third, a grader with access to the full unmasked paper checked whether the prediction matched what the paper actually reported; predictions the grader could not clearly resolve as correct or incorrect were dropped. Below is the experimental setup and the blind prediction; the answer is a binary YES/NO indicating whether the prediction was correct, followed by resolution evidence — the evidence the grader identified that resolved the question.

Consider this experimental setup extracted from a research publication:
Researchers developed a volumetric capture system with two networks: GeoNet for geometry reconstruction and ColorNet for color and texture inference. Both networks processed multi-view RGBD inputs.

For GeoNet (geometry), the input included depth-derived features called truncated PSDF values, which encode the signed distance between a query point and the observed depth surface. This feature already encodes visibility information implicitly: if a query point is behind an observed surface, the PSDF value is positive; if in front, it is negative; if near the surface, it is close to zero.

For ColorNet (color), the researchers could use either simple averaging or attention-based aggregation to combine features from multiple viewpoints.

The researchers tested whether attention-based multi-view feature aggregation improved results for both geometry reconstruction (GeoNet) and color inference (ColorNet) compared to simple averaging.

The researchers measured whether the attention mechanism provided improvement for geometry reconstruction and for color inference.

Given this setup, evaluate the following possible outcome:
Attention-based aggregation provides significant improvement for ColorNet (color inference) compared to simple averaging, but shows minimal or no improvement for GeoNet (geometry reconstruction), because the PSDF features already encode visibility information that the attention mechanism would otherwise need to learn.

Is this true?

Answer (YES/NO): YES